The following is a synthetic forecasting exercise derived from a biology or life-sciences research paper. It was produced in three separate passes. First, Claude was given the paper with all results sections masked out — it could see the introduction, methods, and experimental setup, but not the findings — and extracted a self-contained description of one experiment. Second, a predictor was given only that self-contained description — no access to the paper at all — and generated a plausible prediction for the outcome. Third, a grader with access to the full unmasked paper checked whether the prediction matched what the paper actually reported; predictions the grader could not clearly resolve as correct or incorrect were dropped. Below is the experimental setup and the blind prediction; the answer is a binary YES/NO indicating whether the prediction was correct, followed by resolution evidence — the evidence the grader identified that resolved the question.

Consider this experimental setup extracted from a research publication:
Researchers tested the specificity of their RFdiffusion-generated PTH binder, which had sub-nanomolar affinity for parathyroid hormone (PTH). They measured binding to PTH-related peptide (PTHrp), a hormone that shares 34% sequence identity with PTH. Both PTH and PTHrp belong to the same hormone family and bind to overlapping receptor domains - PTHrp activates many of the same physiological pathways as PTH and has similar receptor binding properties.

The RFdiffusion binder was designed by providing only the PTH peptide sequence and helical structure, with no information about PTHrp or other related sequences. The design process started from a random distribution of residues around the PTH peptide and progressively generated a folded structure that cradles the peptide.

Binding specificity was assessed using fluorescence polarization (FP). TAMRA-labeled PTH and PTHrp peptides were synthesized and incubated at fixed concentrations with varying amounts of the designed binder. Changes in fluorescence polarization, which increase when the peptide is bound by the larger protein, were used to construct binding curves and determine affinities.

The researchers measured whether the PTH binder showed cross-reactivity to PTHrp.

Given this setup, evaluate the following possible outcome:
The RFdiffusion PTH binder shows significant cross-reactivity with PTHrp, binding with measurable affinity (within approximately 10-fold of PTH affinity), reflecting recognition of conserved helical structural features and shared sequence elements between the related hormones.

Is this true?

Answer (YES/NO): NO